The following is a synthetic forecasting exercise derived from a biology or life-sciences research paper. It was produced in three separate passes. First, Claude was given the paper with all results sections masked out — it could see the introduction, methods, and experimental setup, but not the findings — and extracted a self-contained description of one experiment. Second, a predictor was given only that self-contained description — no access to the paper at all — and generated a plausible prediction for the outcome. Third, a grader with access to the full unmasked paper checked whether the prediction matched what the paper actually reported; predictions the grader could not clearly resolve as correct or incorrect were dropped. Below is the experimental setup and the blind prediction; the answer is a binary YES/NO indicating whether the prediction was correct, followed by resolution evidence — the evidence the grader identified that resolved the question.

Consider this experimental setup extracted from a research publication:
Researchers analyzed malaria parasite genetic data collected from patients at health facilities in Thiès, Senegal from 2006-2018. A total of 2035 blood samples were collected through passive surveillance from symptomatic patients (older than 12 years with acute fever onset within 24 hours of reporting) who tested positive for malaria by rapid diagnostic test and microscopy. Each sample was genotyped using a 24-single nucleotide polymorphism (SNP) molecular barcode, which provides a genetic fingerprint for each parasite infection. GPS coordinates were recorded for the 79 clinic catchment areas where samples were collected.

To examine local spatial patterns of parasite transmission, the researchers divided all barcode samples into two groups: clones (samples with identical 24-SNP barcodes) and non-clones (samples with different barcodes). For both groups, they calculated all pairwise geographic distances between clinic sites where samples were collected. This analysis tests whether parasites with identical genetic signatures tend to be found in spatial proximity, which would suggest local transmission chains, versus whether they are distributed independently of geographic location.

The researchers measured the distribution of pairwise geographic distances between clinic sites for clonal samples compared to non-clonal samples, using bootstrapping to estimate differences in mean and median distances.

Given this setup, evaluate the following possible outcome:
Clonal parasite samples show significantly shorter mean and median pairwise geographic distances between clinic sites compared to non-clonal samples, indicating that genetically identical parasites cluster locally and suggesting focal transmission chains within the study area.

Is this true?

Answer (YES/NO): YES